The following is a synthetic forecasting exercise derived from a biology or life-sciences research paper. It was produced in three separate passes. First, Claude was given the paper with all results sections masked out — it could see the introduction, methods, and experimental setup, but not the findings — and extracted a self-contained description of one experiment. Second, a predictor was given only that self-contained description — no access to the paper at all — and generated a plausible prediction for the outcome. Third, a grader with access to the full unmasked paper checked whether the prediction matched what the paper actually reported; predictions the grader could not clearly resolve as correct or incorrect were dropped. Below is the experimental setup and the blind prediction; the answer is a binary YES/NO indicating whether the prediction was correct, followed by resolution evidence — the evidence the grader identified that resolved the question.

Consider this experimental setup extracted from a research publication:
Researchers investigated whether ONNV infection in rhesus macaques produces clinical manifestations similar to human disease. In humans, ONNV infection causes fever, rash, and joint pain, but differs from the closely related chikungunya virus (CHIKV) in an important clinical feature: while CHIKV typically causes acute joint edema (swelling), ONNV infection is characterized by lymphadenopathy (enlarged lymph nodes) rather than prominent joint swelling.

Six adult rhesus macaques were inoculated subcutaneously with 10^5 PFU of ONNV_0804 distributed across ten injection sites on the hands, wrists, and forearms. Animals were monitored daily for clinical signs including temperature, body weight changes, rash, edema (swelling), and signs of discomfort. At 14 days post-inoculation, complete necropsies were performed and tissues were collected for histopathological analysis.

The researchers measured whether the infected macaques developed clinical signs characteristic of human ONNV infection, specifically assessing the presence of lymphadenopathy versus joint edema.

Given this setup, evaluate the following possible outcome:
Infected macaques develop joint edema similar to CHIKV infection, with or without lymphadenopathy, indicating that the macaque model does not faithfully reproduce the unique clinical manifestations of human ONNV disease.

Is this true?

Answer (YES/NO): NO